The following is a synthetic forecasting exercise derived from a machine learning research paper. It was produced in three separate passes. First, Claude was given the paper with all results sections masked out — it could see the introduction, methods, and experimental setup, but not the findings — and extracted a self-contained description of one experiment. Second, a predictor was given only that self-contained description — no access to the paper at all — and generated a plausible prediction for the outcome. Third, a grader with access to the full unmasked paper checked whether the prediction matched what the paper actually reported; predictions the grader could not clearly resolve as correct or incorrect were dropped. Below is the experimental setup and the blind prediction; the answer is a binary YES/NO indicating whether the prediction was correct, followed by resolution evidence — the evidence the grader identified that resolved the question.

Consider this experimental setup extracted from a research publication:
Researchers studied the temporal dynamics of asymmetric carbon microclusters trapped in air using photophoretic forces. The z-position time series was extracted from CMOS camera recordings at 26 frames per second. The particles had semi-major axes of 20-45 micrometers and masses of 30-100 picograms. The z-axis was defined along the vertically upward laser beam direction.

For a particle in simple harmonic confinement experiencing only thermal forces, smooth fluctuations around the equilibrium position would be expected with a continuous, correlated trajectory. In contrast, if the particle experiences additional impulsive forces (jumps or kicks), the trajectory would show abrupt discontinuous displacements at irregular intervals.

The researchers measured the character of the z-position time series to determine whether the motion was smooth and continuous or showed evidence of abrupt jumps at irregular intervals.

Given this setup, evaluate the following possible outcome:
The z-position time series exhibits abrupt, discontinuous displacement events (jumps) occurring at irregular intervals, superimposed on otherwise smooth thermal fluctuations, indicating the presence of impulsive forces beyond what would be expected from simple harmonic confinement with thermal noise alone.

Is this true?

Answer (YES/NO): YES